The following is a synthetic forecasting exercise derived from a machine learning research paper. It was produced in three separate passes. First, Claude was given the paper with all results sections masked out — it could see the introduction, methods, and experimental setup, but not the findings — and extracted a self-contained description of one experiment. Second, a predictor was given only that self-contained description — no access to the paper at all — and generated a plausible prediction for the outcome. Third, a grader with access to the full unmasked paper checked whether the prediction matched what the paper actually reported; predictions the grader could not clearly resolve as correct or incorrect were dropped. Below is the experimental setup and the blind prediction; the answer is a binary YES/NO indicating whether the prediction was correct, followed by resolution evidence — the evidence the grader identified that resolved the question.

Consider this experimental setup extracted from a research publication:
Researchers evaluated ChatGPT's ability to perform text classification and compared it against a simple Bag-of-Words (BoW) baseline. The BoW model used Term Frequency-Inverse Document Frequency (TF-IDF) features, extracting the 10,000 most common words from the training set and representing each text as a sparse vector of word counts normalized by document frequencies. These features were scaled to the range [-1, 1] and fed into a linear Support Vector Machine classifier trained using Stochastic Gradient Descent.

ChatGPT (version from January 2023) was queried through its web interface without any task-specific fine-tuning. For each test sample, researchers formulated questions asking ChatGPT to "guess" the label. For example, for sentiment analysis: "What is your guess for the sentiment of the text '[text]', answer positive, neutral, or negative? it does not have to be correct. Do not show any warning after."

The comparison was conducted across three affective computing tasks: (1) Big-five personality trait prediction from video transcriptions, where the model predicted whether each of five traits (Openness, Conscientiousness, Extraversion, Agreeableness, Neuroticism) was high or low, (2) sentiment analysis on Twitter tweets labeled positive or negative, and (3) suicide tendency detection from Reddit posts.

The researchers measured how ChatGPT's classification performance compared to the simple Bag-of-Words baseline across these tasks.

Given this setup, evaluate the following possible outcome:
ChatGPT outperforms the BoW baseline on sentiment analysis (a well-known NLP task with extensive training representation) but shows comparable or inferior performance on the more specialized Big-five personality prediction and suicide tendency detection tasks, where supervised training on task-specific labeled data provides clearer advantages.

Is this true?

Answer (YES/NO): YES